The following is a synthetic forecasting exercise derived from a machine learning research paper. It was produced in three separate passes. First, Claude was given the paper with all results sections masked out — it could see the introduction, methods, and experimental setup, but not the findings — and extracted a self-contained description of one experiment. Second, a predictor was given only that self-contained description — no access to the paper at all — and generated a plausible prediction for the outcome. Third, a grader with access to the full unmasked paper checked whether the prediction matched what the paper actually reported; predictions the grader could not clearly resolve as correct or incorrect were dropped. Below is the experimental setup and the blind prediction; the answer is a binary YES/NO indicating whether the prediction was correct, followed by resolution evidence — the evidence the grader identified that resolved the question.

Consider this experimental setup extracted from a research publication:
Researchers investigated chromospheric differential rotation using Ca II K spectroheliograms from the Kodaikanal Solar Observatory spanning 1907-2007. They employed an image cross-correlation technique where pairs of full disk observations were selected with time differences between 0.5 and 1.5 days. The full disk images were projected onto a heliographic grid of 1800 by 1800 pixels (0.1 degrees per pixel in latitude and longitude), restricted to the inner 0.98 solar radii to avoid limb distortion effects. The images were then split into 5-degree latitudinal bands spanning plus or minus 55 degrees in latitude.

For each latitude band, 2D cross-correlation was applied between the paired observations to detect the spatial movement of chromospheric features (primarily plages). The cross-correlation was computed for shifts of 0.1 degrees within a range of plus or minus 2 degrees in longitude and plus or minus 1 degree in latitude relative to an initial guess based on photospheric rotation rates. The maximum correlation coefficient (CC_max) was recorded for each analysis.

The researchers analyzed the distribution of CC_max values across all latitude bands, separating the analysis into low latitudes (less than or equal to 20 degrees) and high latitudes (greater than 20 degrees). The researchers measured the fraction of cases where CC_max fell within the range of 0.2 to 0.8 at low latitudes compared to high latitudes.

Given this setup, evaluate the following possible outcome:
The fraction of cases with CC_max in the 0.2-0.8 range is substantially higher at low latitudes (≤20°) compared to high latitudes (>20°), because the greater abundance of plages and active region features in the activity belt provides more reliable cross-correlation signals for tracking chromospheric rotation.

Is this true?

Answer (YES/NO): YES